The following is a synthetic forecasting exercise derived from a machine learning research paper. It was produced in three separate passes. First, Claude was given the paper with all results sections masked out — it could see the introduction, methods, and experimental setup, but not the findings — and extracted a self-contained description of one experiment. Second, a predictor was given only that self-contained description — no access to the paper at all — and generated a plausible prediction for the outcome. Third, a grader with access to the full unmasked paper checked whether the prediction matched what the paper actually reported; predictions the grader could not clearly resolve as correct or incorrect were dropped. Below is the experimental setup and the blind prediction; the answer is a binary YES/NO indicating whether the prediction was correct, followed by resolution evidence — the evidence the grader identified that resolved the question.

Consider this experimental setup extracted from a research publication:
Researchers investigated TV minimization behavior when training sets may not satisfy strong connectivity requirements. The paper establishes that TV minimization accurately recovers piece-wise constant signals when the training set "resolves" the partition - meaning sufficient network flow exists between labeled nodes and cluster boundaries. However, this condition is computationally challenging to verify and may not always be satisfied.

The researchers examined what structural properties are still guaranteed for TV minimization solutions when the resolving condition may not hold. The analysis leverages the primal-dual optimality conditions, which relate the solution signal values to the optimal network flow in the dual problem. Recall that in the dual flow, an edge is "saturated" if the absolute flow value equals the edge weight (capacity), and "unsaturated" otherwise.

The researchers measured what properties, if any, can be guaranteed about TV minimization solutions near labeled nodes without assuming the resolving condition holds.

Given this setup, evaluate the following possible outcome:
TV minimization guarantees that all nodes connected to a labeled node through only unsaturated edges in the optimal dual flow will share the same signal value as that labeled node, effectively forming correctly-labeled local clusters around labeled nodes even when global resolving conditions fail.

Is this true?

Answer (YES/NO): YES